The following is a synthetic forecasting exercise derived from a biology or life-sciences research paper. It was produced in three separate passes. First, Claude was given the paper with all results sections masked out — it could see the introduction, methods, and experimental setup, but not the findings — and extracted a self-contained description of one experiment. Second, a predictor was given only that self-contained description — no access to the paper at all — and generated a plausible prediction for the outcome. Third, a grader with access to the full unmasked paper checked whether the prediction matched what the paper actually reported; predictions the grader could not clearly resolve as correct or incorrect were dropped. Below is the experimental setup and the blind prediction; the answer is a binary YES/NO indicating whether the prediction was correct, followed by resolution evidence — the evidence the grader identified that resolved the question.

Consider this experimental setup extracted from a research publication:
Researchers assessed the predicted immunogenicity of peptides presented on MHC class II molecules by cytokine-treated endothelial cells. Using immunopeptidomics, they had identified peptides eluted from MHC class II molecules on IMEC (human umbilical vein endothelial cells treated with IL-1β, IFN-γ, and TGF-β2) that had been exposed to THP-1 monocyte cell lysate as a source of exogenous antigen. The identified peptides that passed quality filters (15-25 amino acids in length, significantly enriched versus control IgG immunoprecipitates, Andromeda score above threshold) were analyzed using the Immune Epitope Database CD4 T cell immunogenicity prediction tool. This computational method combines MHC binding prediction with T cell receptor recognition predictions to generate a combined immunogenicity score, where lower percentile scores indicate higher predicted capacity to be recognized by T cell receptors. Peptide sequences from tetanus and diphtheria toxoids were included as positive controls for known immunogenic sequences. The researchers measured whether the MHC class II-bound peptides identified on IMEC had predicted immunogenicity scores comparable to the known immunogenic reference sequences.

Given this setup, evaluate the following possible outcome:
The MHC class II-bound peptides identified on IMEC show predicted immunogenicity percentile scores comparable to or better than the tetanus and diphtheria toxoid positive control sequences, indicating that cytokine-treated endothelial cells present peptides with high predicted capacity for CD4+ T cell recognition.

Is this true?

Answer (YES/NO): YES